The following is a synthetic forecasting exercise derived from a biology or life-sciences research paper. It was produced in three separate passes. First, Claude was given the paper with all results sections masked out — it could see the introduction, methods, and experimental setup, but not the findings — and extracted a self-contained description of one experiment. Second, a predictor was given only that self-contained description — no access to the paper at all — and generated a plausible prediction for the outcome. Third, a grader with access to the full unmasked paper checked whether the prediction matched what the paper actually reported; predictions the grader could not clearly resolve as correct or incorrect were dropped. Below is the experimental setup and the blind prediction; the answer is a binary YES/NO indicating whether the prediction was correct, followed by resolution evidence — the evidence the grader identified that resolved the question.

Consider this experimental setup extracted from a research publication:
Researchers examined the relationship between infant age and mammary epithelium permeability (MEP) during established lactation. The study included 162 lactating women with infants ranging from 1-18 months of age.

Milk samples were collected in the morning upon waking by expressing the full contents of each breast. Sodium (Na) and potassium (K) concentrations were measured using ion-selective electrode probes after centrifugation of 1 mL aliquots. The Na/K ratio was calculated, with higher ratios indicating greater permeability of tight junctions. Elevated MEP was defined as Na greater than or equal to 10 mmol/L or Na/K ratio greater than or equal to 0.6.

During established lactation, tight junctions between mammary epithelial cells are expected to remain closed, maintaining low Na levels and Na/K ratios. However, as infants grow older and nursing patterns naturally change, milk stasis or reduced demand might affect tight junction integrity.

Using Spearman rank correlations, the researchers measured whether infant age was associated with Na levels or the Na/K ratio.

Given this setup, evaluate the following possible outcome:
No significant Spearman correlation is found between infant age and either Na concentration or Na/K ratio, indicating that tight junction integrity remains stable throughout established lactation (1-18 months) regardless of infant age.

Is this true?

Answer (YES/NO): NO